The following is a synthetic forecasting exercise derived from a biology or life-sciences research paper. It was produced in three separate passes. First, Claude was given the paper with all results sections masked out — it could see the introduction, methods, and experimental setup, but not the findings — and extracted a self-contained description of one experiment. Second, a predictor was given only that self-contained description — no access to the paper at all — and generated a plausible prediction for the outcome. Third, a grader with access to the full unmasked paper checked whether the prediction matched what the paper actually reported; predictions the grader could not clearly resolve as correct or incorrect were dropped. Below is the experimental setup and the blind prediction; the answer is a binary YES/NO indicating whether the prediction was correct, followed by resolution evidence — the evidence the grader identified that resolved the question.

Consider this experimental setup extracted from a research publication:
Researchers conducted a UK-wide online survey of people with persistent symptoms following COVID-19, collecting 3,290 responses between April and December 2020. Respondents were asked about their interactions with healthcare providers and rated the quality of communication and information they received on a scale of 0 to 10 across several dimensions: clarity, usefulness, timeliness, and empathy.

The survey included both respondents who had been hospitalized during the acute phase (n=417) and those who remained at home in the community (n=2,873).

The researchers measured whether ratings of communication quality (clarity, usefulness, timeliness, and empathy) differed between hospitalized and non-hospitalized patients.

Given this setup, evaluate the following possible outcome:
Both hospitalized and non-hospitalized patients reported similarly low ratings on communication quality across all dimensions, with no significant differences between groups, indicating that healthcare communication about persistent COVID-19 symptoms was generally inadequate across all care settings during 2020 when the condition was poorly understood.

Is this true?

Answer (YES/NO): NO